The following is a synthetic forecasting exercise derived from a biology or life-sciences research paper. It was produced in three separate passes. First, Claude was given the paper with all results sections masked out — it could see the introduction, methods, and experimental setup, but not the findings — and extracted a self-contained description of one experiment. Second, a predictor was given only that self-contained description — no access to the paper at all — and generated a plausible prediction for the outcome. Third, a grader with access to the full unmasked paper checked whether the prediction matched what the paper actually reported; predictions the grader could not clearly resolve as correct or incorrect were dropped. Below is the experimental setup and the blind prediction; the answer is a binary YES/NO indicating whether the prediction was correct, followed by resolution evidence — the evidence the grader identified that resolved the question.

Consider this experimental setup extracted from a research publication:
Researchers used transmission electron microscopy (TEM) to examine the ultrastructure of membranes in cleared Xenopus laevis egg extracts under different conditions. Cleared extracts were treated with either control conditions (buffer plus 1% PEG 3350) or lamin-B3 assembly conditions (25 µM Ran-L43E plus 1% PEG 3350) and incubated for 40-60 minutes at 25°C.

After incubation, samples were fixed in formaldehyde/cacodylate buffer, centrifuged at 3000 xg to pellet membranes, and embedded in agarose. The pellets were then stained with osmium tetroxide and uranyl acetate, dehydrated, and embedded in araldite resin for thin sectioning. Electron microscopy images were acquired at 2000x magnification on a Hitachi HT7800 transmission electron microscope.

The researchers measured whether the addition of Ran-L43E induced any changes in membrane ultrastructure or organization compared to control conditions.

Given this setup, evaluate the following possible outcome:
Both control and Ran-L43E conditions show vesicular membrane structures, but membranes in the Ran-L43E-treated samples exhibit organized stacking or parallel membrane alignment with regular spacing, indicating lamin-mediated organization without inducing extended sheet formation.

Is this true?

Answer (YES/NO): NO